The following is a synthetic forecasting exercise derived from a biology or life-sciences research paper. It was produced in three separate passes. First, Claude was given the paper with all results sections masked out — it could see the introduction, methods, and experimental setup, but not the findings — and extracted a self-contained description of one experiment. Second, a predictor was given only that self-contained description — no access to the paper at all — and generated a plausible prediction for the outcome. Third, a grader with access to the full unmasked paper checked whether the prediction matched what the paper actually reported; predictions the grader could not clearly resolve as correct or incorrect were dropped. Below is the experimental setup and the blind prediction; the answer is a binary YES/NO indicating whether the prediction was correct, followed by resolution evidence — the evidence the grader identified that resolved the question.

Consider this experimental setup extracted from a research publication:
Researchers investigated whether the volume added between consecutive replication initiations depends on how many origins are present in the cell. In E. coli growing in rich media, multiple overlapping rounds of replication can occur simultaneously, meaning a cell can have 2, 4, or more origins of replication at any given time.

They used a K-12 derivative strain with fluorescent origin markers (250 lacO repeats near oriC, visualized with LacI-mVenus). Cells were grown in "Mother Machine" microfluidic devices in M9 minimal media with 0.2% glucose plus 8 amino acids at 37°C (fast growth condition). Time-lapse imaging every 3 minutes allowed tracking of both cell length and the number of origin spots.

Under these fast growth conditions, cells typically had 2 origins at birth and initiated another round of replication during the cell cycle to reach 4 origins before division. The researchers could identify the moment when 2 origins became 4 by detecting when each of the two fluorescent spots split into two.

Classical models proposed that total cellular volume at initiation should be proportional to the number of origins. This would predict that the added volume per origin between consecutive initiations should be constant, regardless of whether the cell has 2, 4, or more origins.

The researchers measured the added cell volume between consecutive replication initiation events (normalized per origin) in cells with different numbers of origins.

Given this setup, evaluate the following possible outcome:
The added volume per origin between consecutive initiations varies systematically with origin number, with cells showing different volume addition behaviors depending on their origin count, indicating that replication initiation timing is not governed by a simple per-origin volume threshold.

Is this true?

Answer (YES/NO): NO